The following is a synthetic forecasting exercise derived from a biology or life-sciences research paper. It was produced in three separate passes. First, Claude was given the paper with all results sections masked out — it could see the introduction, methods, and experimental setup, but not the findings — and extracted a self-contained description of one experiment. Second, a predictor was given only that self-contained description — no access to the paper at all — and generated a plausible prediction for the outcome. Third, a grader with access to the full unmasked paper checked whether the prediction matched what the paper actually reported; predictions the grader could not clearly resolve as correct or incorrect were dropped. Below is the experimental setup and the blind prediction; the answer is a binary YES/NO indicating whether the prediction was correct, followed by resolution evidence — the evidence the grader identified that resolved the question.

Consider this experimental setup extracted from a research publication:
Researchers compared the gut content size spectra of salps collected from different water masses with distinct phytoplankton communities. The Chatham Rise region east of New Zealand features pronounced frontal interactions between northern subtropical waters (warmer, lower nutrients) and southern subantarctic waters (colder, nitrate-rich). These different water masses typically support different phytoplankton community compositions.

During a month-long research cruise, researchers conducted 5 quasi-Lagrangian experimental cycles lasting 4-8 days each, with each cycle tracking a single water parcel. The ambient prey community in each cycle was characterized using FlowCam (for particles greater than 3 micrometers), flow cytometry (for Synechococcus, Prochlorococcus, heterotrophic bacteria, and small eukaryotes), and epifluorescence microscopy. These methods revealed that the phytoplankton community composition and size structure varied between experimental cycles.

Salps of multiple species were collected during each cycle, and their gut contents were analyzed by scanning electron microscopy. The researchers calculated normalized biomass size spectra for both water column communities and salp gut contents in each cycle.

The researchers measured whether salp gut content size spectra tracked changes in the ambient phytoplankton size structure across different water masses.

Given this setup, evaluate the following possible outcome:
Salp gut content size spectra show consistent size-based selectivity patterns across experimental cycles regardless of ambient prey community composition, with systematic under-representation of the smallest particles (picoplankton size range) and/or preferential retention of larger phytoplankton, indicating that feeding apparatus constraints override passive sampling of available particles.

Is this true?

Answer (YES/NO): YES